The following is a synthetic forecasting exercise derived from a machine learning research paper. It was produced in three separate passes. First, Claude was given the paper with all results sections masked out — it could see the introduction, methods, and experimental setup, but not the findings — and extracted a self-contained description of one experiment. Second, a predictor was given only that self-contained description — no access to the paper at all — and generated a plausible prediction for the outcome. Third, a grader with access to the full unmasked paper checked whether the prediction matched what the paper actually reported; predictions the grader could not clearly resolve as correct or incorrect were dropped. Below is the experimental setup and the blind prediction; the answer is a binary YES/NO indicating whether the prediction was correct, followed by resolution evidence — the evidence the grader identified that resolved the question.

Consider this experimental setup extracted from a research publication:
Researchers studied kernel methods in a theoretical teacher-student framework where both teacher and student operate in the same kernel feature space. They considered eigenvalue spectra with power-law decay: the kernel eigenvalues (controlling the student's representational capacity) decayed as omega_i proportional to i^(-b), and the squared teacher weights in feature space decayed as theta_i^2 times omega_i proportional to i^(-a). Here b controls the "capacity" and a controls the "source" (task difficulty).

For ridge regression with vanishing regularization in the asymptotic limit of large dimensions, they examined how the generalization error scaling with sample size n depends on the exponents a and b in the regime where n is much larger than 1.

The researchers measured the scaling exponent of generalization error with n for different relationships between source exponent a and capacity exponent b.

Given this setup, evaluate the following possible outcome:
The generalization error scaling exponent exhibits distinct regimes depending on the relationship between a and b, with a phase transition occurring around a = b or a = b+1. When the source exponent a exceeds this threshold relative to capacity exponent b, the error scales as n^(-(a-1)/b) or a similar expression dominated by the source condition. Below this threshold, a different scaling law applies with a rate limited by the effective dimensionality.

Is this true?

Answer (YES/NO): NO